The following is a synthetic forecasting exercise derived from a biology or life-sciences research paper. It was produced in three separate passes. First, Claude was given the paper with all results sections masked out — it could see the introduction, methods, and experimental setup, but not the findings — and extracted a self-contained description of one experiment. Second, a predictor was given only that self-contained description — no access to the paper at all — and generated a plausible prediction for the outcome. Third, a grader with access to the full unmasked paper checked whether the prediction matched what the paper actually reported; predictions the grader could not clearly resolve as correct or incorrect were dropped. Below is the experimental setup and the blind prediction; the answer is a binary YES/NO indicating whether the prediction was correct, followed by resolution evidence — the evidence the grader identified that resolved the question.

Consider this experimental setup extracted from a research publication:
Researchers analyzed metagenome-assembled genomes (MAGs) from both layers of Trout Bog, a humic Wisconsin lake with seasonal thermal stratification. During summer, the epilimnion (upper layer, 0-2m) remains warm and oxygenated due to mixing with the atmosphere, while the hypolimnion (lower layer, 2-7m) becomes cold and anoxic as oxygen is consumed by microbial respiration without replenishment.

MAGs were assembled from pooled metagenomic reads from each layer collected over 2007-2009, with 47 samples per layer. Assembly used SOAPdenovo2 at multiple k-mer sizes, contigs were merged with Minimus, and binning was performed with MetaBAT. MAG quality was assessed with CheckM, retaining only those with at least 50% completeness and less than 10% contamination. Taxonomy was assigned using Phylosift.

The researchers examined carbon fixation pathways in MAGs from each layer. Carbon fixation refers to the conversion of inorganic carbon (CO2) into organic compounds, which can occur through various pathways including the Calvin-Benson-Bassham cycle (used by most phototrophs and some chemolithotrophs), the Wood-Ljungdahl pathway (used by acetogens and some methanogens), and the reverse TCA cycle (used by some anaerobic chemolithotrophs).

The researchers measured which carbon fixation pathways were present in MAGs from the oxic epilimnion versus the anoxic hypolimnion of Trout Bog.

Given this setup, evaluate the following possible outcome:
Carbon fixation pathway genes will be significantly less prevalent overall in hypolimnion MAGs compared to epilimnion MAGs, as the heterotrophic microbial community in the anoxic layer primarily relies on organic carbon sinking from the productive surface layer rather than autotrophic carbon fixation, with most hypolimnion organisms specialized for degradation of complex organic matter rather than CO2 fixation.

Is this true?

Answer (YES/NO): NO